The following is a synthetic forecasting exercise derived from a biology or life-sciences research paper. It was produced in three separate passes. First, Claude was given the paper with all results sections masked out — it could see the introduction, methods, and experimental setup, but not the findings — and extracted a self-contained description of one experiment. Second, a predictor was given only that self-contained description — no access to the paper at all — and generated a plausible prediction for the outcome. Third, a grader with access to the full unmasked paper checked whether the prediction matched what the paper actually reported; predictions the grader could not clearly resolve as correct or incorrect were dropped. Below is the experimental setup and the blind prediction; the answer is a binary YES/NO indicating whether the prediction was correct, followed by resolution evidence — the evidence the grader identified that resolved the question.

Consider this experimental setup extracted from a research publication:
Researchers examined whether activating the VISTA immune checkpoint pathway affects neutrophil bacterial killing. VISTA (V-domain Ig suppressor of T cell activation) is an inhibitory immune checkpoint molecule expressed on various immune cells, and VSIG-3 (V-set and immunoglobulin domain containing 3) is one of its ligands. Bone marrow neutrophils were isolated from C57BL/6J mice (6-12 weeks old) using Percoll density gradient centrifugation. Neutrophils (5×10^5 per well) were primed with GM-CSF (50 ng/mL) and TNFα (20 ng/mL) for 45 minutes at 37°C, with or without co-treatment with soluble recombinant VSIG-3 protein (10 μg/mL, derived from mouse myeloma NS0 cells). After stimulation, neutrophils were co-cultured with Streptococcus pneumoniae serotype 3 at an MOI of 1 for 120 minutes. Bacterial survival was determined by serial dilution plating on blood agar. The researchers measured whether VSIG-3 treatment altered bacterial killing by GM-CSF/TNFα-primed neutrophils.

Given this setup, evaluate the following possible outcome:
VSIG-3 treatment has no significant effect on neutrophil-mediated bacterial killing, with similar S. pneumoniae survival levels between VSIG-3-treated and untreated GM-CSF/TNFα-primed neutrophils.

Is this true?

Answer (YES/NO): NO